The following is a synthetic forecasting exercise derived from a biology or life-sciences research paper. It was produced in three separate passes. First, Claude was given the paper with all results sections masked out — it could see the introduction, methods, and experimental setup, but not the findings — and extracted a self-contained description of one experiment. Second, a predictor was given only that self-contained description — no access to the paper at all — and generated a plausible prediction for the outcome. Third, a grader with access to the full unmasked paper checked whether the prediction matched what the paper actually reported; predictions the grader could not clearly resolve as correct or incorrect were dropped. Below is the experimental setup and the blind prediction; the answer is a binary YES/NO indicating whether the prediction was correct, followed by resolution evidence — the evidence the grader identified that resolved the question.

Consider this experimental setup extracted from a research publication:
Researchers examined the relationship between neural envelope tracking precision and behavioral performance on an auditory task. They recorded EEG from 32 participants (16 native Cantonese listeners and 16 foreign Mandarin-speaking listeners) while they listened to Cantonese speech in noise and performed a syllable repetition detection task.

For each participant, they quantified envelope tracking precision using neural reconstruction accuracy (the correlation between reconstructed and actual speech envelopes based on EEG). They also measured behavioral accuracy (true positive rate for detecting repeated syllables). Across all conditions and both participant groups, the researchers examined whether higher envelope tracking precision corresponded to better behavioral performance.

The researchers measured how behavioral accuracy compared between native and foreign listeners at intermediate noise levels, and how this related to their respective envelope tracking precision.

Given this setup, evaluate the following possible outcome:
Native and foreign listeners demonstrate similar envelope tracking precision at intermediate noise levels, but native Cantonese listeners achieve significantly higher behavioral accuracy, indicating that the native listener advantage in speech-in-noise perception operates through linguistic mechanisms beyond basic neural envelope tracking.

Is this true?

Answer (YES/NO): NO